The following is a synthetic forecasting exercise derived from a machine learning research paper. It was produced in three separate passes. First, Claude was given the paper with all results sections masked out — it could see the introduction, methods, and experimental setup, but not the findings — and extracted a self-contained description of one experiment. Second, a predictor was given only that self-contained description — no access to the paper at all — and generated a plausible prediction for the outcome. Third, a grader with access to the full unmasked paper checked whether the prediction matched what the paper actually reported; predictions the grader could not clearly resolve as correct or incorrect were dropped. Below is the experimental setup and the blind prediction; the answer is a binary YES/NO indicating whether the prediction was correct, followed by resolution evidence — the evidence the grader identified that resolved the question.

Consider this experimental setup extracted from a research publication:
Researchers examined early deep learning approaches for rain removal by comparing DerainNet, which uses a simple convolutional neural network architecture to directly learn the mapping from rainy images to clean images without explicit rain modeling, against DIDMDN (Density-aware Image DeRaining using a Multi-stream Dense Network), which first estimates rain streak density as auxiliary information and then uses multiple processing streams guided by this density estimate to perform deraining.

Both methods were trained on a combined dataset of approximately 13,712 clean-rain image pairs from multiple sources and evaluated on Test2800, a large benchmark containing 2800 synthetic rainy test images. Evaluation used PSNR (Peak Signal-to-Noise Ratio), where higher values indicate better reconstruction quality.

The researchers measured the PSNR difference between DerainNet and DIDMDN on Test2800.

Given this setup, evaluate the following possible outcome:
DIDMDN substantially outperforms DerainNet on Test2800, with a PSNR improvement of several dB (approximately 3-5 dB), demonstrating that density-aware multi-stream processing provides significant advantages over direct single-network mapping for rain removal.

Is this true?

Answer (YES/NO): YES